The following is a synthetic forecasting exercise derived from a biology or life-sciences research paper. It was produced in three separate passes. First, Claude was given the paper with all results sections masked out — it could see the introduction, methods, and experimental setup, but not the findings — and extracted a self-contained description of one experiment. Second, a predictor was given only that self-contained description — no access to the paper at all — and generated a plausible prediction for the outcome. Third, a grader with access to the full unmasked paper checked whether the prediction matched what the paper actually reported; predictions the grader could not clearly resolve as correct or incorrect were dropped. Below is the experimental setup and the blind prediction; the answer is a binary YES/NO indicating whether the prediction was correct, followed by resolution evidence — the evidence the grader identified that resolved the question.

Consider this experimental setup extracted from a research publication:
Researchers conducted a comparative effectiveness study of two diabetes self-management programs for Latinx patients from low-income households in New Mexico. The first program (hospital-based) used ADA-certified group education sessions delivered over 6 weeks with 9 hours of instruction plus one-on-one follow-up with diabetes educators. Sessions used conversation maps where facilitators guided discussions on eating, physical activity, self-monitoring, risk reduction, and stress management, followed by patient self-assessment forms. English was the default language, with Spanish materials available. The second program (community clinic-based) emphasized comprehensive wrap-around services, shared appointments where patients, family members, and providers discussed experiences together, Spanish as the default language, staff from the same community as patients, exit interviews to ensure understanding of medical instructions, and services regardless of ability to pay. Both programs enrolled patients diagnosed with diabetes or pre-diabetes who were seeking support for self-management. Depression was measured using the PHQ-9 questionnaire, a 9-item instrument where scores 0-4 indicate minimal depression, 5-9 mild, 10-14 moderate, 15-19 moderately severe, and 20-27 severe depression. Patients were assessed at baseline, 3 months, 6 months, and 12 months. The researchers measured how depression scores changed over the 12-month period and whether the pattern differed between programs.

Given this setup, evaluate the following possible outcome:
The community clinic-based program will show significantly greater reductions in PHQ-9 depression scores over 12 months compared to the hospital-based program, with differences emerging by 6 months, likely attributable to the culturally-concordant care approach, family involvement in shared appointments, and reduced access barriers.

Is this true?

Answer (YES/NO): YES